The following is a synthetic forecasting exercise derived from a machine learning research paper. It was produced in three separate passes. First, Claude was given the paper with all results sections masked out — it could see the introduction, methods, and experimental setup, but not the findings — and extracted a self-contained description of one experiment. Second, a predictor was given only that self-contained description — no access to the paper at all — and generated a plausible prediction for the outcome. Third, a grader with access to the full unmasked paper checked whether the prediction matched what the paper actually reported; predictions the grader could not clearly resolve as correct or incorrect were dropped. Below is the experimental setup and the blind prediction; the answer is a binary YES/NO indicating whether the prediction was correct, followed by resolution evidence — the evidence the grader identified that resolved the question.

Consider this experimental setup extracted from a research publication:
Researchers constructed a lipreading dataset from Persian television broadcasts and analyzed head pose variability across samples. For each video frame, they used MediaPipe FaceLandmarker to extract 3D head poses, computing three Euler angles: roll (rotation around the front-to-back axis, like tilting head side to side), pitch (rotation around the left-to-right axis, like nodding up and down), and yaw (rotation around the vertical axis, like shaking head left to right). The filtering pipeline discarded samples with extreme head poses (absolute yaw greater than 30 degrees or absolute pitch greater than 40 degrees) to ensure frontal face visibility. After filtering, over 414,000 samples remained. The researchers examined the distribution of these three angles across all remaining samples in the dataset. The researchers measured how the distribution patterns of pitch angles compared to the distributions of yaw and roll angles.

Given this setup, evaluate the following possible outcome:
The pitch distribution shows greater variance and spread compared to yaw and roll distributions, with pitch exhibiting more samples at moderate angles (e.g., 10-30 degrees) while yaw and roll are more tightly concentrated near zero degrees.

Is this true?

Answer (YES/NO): YES